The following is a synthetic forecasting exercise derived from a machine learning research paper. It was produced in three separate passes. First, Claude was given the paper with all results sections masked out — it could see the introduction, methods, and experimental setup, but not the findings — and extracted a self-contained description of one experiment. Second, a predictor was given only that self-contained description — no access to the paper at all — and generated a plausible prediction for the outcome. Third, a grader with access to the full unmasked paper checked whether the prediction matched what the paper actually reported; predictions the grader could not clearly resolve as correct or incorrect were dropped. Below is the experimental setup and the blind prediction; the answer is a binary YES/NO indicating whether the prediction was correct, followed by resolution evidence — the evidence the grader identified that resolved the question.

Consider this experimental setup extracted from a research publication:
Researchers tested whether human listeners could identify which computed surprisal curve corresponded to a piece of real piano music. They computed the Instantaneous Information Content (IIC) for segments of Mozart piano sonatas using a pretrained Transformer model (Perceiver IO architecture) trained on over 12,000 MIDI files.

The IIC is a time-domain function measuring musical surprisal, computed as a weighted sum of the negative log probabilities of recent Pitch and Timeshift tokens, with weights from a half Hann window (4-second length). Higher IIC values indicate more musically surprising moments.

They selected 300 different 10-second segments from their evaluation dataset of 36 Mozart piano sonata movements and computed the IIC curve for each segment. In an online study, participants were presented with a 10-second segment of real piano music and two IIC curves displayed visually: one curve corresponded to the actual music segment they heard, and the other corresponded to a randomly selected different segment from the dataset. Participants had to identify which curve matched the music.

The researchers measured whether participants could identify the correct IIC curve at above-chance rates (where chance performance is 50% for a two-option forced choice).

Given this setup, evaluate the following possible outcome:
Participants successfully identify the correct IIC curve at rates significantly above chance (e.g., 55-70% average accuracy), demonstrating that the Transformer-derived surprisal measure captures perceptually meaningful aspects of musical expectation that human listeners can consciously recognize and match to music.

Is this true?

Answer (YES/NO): YES